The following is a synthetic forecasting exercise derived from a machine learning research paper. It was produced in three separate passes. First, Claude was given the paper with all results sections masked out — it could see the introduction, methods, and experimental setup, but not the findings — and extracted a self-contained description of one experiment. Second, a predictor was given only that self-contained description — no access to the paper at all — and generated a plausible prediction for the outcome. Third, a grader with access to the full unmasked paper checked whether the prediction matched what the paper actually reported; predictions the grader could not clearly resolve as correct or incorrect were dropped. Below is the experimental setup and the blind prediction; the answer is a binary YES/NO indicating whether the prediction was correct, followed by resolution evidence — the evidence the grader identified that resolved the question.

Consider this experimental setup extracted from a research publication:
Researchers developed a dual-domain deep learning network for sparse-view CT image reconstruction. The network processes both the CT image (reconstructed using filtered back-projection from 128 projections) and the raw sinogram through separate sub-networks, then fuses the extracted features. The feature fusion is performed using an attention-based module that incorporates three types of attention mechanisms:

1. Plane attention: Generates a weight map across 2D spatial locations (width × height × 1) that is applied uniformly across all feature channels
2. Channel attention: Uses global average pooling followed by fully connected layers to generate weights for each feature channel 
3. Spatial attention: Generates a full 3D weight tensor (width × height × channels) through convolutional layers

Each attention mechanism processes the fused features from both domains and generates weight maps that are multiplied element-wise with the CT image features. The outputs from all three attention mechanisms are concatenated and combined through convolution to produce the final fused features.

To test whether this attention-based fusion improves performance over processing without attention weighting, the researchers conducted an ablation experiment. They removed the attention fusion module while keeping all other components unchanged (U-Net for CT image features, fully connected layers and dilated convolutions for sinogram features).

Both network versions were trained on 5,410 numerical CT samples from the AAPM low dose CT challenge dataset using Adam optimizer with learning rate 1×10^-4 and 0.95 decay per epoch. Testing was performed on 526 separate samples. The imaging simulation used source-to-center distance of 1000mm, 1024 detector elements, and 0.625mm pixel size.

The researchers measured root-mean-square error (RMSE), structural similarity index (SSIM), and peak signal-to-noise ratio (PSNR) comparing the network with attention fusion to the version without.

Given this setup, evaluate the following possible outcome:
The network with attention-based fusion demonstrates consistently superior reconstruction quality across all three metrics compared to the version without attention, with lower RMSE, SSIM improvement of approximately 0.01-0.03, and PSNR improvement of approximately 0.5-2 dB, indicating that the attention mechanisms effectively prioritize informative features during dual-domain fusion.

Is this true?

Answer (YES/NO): NO